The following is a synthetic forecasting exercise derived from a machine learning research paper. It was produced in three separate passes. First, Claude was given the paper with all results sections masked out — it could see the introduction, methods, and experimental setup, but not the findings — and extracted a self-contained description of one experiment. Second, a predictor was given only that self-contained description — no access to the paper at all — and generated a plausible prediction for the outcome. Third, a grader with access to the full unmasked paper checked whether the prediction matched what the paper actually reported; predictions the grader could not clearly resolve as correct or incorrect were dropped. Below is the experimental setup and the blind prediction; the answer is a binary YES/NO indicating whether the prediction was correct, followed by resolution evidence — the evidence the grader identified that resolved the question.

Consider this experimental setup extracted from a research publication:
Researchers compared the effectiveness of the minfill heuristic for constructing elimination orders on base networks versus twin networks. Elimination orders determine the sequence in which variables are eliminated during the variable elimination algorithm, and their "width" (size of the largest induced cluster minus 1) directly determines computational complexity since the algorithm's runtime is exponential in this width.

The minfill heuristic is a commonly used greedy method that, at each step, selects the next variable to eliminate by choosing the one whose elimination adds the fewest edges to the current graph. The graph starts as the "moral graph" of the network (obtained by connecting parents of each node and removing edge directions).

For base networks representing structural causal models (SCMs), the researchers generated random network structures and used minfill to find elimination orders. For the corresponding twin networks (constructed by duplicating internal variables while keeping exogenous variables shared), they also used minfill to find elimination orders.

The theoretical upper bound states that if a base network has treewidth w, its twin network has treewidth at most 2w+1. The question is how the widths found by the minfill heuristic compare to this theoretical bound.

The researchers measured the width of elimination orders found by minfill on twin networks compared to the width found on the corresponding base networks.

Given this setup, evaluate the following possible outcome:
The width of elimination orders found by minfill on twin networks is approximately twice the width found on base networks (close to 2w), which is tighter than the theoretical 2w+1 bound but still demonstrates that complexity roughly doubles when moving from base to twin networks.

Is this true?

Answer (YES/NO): NO